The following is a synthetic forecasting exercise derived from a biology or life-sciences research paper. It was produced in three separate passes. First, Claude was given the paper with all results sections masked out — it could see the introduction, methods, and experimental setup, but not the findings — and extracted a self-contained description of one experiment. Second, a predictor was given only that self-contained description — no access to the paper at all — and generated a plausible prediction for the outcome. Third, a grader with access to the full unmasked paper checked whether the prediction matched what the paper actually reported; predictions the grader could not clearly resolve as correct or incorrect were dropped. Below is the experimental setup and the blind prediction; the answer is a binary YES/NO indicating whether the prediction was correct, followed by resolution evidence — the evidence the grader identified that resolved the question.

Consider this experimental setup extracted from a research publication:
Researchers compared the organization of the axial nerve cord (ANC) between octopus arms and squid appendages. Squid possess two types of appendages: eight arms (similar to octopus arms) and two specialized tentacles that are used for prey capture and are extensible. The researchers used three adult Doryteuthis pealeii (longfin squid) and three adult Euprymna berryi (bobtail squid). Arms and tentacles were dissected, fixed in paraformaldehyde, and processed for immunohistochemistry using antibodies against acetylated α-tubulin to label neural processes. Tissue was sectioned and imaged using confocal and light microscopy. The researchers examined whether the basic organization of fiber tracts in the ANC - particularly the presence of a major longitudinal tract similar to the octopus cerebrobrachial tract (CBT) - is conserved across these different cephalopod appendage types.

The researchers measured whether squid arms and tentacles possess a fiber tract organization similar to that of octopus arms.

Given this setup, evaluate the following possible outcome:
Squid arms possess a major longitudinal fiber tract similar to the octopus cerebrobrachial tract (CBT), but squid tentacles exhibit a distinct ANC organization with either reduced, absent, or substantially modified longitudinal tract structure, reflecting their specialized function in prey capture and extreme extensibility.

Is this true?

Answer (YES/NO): NO